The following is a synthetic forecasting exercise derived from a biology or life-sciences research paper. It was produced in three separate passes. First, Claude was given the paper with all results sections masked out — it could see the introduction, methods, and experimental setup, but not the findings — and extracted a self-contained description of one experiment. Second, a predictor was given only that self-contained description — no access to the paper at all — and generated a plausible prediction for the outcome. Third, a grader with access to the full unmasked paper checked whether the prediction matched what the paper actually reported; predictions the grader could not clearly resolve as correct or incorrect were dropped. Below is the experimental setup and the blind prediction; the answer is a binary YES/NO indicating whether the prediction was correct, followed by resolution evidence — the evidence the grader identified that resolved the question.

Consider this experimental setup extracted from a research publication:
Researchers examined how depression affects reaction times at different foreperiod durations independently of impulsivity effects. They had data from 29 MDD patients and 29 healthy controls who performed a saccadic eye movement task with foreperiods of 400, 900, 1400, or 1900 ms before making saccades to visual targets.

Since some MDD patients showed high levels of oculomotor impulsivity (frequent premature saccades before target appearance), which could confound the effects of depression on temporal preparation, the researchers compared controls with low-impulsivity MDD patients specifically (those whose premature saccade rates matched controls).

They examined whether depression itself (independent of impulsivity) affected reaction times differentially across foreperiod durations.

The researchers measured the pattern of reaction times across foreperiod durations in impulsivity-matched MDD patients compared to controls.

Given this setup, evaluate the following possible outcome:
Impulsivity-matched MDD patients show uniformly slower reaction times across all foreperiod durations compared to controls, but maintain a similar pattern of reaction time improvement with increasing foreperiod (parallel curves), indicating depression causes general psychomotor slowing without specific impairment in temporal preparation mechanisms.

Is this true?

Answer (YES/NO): NO